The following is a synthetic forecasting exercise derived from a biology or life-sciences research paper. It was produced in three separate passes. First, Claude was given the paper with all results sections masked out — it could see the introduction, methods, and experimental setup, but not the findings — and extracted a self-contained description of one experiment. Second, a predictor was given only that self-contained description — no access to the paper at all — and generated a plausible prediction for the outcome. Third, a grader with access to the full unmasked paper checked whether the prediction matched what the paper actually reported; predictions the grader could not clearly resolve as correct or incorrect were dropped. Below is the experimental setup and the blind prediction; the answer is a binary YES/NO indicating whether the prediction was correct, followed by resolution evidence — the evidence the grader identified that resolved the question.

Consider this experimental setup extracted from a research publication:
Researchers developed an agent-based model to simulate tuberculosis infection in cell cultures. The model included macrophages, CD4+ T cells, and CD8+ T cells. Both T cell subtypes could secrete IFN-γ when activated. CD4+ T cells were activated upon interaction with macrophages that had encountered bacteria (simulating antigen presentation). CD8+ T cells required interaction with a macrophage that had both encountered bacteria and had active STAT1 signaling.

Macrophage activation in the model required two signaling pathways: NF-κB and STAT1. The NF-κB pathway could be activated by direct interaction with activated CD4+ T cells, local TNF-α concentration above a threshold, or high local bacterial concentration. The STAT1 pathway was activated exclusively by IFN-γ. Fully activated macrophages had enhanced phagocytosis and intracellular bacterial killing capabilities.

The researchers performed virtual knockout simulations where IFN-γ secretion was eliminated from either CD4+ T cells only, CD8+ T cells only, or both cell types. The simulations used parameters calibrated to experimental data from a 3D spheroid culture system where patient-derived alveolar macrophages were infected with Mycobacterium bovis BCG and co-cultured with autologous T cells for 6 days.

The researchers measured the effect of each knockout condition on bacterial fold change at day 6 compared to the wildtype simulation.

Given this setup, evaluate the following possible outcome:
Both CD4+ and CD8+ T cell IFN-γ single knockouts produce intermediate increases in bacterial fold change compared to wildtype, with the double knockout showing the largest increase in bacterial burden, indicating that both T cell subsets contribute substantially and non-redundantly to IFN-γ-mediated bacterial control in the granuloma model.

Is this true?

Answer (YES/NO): NO